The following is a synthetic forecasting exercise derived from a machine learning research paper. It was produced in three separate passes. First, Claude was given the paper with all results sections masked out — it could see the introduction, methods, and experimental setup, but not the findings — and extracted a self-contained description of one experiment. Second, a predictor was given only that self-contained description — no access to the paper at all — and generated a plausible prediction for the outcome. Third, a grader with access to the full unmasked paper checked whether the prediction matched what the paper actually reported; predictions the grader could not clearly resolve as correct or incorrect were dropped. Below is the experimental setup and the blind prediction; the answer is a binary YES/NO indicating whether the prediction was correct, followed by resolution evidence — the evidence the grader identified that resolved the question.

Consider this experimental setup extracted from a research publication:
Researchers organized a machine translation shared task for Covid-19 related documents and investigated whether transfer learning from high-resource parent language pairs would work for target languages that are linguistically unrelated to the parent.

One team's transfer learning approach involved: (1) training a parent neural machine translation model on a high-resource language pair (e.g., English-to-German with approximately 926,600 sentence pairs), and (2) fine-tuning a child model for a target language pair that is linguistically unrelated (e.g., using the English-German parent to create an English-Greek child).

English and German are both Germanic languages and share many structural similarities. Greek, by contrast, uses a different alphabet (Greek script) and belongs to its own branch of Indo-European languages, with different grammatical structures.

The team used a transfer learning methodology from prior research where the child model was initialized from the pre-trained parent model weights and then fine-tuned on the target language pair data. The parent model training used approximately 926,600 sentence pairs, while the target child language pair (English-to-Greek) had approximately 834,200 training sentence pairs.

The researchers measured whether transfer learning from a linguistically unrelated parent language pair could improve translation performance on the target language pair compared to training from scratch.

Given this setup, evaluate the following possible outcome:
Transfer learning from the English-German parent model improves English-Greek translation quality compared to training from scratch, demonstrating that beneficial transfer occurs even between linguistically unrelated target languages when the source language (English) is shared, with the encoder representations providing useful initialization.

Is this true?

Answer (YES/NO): YES